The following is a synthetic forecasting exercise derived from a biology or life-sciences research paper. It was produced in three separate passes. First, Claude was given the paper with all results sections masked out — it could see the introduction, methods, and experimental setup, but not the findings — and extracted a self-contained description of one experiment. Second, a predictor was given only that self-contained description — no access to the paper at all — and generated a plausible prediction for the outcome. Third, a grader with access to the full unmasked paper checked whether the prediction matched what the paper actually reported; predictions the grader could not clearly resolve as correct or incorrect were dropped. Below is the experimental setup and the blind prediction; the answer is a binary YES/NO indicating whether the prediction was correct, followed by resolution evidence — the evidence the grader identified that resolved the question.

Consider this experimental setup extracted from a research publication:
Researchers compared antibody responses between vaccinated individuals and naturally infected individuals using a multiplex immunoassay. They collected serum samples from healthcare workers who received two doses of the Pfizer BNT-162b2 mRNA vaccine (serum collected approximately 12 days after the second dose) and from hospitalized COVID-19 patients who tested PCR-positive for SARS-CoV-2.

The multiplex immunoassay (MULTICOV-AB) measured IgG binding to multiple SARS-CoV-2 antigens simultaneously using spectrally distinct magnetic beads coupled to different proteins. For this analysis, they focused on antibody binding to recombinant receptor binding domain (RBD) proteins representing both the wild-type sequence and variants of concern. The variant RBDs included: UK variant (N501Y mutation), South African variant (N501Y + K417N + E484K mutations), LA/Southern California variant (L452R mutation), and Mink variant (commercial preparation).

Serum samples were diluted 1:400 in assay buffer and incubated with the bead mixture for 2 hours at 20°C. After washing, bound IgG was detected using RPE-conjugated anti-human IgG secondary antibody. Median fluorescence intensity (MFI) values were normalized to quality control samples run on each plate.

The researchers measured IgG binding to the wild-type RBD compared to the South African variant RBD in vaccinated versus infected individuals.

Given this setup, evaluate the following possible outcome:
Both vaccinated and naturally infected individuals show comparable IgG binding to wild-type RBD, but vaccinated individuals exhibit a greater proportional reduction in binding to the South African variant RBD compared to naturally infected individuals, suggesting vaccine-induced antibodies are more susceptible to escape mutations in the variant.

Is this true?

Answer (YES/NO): NO